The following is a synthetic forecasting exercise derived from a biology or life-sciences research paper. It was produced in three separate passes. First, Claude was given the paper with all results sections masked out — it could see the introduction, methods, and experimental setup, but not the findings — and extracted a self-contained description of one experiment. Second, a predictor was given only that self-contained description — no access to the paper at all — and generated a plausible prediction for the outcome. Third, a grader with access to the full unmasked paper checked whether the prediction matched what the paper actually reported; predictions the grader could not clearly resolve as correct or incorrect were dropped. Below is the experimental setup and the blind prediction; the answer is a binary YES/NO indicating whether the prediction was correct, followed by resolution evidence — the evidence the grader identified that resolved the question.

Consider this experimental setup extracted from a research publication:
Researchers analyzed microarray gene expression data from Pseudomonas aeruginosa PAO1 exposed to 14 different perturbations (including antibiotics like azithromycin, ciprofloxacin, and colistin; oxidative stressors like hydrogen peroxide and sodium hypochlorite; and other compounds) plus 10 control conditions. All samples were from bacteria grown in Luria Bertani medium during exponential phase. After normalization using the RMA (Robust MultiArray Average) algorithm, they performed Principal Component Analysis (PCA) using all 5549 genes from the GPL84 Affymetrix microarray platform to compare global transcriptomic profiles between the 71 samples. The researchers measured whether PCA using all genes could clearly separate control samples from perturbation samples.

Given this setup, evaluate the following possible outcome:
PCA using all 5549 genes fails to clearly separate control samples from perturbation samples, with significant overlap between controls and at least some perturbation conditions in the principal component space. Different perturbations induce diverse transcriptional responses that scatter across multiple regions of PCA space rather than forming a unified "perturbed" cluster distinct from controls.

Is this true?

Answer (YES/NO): YES